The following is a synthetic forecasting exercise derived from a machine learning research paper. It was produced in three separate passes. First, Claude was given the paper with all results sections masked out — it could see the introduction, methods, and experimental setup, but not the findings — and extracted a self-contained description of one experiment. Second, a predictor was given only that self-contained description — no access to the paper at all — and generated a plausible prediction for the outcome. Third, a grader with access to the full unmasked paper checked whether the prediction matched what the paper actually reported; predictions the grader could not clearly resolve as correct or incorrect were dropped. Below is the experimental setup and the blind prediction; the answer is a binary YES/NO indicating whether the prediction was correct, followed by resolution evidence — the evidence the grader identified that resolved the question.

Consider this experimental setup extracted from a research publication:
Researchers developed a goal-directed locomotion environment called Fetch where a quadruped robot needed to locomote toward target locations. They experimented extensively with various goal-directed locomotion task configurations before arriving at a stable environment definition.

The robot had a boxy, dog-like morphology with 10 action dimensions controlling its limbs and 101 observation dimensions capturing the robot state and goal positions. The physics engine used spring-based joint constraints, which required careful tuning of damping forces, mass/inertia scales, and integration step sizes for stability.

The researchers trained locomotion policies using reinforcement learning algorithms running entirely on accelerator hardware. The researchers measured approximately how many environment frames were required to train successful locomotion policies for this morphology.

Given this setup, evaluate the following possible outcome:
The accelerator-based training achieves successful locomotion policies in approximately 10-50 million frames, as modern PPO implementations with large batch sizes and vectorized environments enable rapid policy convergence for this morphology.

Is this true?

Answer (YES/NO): YES